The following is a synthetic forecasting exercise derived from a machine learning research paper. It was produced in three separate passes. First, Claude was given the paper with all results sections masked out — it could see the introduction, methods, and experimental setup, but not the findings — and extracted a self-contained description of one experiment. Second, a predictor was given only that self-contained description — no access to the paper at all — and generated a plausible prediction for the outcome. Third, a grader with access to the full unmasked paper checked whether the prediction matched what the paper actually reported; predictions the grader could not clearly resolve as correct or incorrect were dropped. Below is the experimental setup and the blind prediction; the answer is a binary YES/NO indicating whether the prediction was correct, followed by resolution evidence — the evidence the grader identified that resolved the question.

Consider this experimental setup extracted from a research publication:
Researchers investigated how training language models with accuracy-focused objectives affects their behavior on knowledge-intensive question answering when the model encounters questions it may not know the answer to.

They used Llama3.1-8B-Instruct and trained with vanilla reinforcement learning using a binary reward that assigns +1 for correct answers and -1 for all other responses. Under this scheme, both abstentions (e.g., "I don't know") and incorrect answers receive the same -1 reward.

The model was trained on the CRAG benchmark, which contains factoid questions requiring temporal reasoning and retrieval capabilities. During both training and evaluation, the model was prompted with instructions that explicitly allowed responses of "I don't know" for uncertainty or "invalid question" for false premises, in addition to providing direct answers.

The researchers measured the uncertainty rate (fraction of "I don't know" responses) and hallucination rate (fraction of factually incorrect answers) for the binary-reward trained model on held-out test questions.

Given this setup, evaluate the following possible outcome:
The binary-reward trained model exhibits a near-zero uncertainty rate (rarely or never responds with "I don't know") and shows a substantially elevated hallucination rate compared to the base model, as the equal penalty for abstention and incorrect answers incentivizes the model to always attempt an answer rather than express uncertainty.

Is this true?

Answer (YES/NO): YES